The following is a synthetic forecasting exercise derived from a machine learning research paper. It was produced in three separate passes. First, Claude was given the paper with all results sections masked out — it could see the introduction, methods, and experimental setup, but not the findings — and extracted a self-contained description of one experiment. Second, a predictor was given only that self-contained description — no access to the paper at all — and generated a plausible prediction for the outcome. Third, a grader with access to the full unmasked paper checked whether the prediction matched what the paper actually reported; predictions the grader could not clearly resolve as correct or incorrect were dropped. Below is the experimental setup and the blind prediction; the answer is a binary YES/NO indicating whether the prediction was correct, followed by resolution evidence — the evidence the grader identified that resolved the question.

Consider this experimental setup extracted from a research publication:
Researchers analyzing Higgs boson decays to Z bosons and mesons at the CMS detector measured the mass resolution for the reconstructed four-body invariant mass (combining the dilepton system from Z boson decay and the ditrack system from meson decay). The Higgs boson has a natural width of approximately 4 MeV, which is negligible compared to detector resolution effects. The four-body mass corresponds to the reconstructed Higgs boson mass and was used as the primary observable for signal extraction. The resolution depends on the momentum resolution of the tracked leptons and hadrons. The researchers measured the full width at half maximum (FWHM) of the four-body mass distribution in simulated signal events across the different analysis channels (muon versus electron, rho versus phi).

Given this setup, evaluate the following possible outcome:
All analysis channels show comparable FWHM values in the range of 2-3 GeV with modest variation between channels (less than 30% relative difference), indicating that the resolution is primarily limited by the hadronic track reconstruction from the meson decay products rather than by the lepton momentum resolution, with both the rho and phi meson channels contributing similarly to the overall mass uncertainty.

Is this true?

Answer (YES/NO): NO